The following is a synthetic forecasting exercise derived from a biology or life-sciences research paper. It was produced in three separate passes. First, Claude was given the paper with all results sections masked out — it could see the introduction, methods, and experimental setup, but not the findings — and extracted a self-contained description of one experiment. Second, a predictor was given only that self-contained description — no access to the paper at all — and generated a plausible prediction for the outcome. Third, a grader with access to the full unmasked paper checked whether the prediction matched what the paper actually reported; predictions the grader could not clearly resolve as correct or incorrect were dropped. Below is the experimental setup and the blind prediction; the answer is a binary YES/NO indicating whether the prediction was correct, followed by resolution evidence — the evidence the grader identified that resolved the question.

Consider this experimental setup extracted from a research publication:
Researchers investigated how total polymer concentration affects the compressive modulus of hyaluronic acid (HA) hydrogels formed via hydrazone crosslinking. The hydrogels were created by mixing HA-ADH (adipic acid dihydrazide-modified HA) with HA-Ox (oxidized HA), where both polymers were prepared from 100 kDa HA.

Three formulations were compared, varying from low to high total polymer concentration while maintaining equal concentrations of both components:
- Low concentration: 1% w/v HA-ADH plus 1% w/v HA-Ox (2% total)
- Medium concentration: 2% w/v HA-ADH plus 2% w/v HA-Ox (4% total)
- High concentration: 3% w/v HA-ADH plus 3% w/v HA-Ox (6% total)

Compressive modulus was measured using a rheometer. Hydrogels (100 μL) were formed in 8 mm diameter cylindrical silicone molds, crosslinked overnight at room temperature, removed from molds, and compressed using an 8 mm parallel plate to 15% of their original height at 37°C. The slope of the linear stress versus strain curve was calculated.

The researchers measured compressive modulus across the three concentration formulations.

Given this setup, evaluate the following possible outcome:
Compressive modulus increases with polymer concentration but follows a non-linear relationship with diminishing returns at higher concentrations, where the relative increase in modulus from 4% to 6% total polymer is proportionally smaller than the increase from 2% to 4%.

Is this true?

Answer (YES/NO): NO